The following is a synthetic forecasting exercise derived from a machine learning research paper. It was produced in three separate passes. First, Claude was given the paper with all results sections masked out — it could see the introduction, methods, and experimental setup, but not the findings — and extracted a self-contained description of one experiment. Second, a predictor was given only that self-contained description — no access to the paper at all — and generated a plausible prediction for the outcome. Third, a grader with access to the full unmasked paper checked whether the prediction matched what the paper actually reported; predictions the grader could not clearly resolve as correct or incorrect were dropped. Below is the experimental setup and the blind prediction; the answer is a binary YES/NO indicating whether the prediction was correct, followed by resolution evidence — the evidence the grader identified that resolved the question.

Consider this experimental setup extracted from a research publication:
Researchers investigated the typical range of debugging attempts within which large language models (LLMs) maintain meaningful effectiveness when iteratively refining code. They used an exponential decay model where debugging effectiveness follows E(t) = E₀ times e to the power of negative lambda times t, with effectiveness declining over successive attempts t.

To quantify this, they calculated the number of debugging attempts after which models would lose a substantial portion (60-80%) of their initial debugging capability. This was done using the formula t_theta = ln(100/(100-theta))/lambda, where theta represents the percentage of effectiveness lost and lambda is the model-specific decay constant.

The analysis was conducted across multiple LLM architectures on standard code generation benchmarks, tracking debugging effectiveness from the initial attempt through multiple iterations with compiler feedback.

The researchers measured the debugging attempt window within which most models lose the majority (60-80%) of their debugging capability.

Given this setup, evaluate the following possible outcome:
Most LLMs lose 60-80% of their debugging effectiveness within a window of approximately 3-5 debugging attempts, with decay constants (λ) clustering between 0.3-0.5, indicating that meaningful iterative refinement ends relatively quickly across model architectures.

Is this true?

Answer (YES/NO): NO